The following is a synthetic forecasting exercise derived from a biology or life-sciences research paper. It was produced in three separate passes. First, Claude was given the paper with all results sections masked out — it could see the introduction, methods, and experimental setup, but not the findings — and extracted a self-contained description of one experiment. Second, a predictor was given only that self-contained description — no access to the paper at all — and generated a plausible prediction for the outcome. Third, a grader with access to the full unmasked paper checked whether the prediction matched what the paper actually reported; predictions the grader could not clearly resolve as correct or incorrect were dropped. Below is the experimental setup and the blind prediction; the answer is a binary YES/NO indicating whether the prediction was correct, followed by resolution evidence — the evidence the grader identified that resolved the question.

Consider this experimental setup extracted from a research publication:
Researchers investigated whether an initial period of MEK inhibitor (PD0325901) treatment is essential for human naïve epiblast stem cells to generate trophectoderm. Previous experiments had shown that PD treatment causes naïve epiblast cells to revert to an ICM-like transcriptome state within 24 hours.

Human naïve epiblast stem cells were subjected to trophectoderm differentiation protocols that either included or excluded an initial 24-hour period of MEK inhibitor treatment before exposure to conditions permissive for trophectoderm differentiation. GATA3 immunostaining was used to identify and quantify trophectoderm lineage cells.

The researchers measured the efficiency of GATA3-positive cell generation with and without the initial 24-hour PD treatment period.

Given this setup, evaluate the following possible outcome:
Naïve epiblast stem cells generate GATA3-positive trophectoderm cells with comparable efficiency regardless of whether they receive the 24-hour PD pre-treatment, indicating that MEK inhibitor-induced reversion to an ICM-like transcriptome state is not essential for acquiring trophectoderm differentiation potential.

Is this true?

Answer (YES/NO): NO